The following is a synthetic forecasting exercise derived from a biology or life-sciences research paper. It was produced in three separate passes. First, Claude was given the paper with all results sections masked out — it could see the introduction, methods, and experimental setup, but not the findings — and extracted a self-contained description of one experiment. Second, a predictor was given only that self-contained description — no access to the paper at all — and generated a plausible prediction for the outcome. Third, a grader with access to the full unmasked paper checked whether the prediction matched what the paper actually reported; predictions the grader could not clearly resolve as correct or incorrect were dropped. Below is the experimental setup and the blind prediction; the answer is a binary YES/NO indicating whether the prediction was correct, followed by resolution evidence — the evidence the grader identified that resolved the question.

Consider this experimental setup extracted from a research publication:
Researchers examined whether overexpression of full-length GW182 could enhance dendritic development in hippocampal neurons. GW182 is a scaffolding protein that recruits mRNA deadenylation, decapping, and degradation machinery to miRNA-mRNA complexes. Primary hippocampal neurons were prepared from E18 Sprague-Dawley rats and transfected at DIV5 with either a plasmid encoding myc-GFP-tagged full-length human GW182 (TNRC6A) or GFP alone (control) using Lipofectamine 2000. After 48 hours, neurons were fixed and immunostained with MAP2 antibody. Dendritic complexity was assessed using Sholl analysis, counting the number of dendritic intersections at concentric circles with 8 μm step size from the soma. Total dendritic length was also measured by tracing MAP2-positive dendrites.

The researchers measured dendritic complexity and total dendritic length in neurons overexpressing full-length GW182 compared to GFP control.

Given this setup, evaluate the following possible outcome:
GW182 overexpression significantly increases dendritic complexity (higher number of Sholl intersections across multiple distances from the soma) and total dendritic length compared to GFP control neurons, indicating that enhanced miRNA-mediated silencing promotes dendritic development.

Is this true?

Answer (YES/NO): YES